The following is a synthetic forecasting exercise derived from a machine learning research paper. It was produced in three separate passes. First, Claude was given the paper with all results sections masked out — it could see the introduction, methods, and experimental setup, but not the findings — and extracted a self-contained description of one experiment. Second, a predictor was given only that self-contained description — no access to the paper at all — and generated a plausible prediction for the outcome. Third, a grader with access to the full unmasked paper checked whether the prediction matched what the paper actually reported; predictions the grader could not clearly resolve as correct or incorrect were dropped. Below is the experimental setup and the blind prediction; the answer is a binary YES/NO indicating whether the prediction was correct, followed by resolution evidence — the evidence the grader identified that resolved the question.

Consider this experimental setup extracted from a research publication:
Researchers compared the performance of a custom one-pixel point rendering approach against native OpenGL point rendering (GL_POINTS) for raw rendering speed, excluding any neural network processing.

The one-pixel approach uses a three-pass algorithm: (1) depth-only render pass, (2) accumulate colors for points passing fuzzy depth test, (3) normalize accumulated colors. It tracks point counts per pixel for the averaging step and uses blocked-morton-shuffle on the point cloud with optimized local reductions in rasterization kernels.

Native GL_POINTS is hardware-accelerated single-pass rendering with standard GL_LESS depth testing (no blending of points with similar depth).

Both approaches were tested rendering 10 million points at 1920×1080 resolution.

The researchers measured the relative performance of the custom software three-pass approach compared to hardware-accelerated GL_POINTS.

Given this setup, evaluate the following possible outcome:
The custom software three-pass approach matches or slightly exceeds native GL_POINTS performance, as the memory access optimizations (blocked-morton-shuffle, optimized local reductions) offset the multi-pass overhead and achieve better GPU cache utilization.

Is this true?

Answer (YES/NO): NO